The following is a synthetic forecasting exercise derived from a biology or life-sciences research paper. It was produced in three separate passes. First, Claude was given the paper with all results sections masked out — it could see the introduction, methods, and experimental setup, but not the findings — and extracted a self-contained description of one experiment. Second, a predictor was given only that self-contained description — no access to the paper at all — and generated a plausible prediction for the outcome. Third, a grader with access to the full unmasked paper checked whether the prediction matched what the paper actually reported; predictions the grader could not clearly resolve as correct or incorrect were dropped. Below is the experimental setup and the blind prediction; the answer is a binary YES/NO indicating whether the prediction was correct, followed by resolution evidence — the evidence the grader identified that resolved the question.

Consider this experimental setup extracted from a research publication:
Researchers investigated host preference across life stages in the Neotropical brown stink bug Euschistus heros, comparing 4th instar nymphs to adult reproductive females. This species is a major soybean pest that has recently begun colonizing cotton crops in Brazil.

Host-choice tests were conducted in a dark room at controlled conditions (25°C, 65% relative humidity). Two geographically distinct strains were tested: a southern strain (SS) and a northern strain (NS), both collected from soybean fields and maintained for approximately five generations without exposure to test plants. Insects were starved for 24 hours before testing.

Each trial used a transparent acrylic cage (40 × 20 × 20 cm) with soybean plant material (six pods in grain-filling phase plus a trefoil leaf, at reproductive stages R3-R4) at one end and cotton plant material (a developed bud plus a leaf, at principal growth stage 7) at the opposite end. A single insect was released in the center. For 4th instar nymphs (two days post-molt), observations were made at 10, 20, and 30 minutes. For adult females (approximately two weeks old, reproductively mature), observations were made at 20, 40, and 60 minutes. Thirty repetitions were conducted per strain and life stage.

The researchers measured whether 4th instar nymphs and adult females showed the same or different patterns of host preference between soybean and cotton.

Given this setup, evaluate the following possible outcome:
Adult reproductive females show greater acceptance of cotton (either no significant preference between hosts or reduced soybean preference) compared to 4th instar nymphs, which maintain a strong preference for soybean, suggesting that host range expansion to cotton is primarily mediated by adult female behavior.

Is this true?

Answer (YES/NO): NO